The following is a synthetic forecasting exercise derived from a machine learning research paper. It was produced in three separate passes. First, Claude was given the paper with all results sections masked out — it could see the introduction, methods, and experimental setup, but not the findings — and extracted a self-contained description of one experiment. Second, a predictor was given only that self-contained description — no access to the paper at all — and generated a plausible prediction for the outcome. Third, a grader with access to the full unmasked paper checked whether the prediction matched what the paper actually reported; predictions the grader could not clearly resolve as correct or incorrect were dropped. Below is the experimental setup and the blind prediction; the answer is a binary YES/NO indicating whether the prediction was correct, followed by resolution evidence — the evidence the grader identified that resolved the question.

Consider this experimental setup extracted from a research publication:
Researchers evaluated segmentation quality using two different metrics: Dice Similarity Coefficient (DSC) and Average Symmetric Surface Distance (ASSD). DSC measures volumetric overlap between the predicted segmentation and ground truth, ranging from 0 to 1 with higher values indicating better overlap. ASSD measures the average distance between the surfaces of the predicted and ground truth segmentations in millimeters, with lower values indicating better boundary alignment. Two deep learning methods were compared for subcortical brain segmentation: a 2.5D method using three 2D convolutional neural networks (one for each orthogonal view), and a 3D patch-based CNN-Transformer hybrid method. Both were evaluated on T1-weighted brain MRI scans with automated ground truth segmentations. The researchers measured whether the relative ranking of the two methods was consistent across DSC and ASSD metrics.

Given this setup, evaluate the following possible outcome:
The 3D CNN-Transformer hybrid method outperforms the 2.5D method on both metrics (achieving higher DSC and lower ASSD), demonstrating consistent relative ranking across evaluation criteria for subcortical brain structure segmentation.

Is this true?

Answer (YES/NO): YES